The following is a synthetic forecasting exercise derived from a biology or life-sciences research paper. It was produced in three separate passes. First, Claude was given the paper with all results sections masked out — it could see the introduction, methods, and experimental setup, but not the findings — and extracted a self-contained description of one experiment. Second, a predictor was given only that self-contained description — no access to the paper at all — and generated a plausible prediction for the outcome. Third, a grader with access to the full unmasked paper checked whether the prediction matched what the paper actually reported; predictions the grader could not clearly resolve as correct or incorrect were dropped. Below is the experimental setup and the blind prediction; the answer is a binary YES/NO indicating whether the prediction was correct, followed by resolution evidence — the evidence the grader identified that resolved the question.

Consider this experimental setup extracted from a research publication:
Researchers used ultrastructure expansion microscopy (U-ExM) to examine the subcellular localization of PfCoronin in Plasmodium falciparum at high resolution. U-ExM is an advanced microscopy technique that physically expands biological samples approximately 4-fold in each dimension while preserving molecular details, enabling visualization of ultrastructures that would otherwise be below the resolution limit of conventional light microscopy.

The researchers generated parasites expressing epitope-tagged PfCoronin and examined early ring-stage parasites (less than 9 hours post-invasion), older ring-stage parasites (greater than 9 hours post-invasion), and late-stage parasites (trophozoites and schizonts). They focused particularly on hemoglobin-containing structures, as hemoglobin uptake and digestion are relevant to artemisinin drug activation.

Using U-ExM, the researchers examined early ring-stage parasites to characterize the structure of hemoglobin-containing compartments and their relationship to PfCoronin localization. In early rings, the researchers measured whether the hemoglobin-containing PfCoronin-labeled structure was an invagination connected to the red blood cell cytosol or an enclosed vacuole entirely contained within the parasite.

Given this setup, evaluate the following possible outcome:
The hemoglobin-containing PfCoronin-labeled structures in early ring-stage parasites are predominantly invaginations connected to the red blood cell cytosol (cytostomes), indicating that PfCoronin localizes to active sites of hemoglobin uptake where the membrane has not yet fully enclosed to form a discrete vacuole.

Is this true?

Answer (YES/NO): NO